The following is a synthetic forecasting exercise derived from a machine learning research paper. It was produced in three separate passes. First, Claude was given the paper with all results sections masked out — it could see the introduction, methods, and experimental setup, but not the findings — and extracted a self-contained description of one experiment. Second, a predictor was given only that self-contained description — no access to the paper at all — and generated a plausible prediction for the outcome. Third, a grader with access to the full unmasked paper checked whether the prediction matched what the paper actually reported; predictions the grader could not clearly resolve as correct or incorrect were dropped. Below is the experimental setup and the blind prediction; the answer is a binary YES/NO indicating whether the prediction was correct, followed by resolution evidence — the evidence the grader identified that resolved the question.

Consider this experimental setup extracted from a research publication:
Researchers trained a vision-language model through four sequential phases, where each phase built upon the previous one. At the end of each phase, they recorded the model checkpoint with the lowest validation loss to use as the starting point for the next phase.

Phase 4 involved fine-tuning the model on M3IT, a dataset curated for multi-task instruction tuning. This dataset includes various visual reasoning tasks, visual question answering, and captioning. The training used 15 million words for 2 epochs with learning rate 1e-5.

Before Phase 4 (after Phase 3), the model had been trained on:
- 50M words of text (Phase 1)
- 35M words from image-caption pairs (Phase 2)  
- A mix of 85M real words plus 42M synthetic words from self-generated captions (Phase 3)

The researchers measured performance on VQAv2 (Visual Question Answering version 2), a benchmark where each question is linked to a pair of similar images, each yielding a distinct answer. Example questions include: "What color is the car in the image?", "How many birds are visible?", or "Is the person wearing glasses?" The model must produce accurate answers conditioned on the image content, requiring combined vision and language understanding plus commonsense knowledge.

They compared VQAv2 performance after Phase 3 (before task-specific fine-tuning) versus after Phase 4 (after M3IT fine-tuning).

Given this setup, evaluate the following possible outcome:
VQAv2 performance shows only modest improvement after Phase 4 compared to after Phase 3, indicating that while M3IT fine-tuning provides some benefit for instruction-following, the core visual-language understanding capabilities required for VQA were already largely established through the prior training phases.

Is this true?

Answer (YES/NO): YES